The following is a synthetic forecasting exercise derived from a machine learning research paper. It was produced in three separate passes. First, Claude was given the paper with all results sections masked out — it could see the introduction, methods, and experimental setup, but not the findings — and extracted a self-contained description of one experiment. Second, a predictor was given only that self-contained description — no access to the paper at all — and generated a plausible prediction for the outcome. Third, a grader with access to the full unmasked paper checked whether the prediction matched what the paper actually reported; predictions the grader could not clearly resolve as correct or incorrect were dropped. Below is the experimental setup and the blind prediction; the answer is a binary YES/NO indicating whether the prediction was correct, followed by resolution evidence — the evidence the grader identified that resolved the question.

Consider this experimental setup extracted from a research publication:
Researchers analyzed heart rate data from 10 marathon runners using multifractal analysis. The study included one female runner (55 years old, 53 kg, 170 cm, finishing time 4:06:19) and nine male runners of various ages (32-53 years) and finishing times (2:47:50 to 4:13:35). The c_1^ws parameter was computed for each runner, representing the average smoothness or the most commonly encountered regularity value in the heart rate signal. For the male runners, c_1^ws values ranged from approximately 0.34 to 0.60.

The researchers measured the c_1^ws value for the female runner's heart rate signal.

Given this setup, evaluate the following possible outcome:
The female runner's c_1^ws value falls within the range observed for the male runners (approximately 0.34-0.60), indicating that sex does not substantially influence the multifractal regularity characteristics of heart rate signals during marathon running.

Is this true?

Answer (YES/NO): NO